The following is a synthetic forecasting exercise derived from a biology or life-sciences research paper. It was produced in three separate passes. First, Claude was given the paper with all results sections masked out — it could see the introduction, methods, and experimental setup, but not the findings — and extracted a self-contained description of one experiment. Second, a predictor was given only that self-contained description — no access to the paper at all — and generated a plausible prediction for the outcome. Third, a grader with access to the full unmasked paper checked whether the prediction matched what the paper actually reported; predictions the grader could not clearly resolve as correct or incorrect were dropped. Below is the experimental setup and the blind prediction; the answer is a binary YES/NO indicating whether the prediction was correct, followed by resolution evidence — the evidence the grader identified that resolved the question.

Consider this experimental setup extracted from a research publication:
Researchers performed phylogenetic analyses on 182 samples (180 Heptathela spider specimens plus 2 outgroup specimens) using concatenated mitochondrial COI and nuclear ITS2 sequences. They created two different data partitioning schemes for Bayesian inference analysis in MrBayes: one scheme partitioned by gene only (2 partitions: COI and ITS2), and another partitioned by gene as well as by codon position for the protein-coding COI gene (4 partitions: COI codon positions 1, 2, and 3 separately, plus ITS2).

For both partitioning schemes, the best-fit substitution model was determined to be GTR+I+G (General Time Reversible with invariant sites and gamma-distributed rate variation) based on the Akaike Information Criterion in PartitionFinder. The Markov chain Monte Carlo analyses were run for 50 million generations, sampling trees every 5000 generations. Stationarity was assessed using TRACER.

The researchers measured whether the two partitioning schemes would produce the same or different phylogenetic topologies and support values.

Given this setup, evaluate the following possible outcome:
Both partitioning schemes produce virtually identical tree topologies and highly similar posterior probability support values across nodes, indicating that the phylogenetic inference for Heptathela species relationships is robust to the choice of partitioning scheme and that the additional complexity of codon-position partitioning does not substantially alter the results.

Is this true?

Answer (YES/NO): YES